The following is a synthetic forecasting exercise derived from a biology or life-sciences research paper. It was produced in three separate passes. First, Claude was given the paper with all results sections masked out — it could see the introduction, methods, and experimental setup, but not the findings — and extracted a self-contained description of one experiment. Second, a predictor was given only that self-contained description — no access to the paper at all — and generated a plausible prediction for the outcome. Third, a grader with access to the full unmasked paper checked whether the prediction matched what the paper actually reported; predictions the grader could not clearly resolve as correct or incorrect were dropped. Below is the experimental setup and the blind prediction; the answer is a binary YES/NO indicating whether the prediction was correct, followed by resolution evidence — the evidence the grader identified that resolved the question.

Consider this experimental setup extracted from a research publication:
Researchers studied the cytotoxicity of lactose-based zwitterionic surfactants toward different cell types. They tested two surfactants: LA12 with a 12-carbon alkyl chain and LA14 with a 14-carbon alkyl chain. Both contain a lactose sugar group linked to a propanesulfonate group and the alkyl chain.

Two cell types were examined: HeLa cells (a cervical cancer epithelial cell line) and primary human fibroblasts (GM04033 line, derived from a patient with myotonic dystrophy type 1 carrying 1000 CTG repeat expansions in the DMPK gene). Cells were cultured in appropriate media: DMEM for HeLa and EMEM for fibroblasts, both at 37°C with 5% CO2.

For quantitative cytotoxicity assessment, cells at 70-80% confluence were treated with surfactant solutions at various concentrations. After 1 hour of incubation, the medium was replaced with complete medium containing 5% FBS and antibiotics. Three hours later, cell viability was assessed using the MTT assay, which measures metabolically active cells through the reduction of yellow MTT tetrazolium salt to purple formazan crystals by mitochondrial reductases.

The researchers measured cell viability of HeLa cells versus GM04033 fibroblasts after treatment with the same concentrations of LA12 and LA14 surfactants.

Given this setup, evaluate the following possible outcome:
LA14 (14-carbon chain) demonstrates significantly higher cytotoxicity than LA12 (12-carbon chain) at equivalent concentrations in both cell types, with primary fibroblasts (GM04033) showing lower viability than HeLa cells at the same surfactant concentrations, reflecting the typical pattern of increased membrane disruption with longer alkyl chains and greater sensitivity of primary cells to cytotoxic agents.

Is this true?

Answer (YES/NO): YES